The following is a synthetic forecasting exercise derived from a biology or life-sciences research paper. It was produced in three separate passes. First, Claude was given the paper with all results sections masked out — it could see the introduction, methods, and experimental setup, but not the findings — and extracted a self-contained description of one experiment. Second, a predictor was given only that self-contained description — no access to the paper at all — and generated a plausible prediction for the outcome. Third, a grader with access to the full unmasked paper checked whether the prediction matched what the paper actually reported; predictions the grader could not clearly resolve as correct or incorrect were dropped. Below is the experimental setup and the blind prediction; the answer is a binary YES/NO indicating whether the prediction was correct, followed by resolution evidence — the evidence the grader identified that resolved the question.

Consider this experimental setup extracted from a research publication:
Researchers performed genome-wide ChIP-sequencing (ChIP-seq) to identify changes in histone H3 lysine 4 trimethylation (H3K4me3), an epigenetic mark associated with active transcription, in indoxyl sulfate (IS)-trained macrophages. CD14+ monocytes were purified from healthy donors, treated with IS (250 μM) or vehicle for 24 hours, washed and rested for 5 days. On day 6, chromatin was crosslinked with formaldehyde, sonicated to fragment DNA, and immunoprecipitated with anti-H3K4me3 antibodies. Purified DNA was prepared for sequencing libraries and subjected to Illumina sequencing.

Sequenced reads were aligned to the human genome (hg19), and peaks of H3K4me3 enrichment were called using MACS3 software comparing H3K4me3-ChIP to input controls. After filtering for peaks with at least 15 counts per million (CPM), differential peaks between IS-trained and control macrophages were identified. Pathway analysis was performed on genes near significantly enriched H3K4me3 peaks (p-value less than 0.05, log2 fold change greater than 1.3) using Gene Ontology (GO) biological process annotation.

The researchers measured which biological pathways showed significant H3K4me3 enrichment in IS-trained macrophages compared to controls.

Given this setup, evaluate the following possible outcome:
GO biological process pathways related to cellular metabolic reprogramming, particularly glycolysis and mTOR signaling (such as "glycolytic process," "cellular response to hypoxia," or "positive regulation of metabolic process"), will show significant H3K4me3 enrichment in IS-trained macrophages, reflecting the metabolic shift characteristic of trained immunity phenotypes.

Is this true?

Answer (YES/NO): NO